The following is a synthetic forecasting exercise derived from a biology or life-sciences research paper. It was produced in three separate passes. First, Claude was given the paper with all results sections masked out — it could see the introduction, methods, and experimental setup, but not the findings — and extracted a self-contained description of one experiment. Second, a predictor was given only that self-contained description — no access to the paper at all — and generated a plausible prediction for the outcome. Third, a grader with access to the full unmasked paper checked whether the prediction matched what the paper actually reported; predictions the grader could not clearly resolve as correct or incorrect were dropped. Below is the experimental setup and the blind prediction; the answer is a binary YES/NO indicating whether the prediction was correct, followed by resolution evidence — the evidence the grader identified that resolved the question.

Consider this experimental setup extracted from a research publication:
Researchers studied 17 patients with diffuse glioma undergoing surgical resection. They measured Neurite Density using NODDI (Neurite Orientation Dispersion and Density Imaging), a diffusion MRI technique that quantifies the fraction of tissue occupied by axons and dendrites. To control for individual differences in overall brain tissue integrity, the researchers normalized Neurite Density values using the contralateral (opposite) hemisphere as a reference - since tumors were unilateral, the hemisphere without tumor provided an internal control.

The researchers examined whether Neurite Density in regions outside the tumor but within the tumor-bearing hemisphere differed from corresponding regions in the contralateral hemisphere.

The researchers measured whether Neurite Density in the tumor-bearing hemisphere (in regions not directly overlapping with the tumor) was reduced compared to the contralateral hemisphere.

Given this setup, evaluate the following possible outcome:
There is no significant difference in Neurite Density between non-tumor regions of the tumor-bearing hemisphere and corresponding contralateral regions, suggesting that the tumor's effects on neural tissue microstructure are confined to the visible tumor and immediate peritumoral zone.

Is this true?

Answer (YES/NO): NO